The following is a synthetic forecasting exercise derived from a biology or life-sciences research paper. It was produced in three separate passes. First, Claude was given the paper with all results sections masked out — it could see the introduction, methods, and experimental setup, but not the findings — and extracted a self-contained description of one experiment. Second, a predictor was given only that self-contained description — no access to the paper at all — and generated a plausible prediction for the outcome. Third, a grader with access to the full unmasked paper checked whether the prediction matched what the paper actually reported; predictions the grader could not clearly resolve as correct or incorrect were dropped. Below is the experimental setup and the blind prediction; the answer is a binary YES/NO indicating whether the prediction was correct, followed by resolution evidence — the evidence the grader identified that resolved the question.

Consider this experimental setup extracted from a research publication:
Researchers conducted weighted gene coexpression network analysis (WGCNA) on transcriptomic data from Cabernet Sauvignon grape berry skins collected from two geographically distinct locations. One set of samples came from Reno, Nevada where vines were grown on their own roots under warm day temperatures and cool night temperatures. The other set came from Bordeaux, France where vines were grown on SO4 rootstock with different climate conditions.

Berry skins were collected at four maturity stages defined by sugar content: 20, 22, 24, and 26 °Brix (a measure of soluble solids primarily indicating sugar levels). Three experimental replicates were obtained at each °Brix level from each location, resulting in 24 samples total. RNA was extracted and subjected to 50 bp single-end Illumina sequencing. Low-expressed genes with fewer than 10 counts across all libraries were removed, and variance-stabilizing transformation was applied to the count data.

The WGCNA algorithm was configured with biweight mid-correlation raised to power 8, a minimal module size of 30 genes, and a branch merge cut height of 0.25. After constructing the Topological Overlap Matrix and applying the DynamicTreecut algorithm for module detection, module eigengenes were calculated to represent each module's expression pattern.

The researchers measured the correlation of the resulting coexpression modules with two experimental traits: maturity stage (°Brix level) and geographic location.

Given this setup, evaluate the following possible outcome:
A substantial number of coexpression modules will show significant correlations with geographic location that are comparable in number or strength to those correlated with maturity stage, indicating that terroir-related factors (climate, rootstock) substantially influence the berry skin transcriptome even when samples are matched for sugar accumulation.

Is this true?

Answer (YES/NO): NO